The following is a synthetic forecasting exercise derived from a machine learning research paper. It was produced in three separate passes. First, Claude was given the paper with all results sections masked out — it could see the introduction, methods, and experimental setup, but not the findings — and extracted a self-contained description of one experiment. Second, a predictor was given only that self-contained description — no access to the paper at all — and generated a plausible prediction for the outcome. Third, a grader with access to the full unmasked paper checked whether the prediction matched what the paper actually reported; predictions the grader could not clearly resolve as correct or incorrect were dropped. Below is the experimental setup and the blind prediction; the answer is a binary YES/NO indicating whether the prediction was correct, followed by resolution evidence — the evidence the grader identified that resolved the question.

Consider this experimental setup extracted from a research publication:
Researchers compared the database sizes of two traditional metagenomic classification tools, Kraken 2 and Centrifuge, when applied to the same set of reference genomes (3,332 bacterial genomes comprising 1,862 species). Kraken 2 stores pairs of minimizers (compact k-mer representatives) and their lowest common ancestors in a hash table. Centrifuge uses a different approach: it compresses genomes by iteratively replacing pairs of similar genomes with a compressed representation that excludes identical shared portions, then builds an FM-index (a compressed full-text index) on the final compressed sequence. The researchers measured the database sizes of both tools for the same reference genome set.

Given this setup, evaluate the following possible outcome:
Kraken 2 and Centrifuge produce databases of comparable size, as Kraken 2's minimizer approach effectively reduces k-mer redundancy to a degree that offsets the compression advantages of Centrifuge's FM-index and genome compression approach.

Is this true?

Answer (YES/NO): NO